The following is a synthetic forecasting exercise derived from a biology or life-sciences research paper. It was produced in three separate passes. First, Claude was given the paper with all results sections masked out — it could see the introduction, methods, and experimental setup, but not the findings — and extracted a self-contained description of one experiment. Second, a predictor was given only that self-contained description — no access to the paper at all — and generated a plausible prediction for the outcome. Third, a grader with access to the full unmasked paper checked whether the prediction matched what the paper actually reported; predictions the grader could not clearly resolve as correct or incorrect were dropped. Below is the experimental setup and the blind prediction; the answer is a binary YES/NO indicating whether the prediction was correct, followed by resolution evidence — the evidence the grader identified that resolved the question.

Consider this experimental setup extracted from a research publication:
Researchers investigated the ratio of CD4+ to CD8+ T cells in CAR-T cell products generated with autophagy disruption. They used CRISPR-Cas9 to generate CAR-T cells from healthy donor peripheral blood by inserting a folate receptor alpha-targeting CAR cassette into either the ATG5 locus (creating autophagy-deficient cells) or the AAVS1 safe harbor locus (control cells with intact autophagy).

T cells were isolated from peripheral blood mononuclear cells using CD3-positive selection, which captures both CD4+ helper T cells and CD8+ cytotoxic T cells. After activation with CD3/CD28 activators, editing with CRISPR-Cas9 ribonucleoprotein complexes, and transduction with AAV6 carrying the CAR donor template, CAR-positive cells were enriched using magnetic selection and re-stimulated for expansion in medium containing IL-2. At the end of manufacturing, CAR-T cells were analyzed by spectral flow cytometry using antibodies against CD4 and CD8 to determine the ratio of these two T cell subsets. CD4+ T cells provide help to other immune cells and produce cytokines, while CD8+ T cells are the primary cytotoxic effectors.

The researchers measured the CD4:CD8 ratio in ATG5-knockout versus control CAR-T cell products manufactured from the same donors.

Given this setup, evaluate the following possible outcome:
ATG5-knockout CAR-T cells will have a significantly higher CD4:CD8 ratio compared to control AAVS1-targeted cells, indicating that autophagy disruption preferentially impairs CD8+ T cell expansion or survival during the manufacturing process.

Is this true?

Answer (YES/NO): NO